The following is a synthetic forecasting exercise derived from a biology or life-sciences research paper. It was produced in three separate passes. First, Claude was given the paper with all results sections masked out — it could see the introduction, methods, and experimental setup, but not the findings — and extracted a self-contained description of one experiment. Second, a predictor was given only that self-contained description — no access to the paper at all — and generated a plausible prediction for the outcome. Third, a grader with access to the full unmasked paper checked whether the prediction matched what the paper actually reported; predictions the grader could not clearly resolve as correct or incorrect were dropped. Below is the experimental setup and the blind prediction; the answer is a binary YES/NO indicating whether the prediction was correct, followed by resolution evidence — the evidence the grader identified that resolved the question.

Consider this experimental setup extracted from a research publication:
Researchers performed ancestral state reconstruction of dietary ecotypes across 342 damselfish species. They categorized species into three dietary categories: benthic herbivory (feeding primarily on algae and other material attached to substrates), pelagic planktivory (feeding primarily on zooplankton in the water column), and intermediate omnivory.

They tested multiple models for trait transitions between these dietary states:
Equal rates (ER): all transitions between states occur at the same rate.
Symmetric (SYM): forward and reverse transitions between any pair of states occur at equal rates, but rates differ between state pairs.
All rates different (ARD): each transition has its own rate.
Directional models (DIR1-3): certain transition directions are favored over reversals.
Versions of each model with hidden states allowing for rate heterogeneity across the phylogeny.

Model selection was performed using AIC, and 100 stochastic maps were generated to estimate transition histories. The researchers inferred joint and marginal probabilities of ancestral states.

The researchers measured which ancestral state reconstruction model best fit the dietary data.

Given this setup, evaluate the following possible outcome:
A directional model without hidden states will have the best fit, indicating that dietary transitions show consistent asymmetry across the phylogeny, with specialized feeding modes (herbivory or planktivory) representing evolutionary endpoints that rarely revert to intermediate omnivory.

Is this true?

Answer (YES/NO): NO